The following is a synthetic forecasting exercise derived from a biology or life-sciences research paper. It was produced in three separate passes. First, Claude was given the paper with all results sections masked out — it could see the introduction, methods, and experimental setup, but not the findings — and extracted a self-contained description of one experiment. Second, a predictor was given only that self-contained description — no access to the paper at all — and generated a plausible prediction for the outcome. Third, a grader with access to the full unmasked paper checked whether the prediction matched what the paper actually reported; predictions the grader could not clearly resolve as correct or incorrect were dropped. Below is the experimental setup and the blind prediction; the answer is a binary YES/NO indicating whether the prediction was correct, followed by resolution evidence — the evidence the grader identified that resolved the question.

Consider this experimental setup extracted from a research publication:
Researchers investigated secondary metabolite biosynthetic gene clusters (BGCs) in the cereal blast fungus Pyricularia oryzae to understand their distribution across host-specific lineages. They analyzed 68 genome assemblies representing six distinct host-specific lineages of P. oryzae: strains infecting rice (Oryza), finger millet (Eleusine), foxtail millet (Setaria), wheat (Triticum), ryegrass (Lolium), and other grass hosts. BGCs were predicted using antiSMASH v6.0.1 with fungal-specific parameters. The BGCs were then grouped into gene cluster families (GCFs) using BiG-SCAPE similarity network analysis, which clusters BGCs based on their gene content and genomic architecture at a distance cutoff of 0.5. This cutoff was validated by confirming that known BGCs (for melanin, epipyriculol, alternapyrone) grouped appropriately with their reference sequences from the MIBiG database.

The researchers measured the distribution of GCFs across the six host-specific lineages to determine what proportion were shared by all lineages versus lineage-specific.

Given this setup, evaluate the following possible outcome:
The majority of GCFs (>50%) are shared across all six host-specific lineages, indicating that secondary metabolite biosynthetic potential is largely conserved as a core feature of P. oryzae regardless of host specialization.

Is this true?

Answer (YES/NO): YES